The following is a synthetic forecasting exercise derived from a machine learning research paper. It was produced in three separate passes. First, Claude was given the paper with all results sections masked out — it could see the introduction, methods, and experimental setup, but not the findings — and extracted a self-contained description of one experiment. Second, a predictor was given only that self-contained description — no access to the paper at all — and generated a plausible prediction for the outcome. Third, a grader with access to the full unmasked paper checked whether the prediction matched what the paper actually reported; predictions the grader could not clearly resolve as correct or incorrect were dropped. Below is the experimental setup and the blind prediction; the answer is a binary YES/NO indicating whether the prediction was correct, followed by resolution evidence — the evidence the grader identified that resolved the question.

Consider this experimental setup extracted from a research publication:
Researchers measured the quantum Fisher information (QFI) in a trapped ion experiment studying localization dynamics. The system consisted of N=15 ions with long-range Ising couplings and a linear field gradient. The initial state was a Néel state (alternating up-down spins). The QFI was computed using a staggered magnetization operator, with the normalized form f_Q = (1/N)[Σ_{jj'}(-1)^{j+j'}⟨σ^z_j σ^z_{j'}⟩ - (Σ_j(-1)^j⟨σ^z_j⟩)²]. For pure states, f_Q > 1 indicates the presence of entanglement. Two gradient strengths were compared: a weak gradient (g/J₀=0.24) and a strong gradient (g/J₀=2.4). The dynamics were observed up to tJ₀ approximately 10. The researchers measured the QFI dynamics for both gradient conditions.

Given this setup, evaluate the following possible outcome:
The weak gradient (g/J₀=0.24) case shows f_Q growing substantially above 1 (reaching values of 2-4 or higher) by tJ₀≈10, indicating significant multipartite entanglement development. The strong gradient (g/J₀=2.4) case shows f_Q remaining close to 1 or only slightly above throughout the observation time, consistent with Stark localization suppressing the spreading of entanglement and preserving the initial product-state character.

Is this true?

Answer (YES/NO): NO